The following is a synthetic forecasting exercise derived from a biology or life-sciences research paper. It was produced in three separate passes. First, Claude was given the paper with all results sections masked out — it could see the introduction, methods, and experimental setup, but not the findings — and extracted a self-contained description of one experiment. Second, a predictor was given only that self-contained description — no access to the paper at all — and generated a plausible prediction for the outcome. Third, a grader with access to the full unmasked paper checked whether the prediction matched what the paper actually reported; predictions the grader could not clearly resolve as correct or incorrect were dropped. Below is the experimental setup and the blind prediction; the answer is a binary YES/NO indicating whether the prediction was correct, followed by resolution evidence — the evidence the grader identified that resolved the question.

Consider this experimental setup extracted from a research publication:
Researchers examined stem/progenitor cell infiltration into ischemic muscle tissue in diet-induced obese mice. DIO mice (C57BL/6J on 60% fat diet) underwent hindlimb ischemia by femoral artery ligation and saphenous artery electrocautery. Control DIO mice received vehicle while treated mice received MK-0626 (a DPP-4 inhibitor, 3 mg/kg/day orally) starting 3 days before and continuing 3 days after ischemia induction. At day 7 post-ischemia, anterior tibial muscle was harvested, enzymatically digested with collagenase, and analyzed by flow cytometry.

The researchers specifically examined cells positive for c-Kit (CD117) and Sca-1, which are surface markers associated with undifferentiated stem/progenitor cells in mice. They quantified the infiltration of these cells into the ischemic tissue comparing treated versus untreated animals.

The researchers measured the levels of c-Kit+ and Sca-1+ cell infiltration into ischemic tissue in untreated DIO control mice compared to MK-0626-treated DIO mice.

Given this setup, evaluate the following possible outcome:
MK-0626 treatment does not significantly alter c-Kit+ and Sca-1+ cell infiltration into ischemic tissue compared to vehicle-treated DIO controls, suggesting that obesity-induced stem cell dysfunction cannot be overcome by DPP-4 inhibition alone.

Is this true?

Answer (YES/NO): NO